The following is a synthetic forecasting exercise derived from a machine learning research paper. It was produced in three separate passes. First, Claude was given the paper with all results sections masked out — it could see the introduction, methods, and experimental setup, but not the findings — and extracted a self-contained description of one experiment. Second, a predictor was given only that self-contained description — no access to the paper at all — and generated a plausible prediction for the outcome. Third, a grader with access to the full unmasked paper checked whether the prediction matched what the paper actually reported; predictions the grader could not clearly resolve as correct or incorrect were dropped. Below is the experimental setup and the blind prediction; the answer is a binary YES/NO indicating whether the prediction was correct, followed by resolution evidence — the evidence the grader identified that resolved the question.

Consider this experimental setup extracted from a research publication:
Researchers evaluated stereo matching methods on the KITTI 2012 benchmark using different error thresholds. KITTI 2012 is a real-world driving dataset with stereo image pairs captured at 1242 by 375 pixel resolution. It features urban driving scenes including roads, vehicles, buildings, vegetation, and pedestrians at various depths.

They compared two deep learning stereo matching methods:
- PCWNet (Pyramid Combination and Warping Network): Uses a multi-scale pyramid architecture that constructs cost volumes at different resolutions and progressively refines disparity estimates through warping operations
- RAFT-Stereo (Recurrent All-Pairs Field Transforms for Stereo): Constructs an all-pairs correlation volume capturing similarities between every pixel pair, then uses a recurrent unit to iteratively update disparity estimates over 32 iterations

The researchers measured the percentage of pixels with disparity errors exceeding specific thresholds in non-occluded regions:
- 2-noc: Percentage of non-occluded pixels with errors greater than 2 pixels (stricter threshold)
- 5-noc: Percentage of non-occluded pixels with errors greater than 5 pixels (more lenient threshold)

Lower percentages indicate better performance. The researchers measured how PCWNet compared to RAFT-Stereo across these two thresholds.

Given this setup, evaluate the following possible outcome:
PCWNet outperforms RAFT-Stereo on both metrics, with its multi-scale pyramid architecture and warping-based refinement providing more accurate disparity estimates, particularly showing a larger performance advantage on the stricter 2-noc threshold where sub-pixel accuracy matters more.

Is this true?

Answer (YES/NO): NO